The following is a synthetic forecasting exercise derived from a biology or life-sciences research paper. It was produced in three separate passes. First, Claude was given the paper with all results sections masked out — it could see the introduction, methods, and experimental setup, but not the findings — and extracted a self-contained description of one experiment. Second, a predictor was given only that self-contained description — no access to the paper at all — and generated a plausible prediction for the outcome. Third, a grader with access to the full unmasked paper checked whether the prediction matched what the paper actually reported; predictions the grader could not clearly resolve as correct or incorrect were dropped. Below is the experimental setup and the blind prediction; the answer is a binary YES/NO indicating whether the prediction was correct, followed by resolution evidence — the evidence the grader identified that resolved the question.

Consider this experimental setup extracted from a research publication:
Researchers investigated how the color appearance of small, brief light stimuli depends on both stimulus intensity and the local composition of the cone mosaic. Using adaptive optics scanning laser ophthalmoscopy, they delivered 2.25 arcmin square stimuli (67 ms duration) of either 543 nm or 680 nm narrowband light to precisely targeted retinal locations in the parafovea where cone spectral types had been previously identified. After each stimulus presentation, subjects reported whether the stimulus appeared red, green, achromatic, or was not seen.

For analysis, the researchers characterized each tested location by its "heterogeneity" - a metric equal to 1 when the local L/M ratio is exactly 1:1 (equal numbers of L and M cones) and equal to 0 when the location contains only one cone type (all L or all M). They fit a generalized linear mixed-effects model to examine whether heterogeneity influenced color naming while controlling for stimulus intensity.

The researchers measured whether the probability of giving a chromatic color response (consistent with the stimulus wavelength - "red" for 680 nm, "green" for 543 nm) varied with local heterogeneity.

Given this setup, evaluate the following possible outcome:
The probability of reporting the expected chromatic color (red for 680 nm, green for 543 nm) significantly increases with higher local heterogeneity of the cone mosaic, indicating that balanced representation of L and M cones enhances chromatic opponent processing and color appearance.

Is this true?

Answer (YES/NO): YES